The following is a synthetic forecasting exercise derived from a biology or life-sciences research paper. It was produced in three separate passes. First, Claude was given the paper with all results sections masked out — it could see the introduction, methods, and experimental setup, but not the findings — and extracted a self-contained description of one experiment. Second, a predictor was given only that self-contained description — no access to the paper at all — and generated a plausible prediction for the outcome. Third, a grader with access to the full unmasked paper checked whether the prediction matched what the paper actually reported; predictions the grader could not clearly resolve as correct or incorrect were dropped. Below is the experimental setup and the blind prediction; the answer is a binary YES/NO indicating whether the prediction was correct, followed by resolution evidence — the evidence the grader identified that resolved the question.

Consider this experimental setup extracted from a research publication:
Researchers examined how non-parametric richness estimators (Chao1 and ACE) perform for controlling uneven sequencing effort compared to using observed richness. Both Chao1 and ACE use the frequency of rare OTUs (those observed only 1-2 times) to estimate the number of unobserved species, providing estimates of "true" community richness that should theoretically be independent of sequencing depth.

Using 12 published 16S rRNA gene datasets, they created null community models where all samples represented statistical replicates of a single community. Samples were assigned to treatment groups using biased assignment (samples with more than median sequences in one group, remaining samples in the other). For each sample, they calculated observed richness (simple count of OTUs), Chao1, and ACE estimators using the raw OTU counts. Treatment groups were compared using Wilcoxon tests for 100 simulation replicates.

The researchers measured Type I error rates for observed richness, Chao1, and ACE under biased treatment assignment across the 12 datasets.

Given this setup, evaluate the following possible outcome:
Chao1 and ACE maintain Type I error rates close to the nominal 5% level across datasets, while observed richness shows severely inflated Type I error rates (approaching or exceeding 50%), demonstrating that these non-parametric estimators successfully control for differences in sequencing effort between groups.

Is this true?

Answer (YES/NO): NO